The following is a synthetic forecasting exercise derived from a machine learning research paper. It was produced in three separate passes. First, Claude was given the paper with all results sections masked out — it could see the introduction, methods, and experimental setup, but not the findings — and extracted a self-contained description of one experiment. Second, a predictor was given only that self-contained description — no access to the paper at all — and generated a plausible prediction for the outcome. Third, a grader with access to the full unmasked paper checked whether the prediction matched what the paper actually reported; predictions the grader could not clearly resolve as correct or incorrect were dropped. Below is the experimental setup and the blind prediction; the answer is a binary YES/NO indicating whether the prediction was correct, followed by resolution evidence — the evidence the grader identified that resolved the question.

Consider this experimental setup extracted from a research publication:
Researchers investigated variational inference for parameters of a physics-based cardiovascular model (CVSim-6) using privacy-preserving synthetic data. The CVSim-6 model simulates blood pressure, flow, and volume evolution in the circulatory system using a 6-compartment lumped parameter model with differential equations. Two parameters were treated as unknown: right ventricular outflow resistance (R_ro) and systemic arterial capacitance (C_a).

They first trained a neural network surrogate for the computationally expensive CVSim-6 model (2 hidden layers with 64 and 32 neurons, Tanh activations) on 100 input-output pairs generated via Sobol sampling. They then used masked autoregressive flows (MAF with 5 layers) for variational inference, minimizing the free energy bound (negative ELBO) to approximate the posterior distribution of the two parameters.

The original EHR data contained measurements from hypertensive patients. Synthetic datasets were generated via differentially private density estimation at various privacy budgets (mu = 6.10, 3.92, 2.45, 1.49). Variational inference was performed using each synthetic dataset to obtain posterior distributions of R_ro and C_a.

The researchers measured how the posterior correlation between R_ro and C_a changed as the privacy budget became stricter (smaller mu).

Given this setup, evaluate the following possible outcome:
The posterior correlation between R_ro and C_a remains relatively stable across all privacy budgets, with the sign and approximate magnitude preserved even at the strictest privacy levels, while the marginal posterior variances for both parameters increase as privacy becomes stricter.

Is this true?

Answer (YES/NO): NO